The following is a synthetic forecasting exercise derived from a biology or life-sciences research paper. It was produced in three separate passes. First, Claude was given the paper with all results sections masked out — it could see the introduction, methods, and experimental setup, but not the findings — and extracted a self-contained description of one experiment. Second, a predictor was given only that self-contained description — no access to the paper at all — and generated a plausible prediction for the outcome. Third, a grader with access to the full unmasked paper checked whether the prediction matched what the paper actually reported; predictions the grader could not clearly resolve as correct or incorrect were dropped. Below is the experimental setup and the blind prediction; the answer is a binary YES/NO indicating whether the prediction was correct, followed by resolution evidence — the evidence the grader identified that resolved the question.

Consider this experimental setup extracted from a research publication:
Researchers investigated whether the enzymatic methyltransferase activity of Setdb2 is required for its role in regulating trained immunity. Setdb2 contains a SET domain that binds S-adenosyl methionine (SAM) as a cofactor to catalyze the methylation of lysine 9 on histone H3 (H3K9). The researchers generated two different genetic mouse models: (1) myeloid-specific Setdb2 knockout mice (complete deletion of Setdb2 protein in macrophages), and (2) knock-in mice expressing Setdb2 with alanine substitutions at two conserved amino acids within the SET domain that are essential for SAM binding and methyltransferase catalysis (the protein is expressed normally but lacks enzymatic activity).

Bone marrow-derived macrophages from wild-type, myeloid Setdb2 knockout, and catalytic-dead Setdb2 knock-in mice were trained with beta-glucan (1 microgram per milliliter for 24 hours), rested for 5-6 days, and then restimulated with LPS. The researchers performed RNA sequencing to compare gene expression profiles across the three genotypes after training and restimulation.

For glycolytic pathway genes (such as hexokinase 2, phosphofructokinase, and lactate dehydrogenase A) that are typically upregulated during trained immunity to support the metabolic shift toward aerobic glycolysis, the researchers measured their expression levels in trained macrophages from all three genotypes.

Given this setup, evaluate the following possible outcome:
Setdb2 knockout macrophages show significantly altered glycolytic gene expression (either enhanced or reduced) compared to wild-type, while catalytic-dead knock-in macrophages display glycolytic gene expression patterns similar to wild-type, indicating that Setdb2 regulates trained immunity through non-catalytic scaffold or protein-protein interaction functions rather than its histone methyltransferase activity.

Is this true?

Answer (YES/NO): YES